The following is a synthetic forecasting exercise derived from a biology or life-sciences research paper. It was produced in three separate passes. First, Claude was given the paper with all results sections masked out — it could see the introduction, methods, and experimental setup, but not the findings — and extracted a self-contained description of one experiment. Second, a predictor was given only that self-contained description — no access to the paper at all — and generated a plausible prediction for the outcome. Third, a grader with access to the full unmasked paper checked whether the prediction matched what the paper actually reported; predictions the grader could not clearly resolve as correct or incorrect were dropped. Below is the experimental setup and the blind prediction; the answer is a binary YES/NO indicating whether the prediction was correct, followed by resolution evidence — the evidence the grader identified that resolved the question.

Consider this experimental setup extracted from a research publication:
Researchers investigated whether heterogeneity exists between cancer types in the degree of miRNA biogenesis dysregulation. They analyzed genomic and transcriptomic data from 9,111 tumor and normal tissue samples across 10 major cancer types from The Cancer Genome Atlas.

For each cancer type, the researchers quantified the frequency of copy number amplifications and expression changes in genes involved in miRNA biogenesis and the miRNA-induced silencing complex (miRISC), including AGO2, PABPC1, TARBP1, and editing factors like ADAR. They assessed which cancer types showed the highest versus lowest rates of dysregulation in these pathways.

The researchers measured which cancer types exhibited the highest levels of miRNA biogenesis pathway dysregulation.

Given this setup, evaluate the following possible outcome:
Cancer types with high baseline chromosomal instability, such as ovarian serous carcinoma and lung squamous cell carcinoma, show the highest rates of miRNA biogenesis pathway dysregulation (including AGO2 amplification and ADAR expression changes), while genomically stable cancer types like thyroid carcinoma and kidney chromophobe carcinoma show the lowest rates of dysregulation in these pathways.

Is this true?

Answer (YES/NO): NO